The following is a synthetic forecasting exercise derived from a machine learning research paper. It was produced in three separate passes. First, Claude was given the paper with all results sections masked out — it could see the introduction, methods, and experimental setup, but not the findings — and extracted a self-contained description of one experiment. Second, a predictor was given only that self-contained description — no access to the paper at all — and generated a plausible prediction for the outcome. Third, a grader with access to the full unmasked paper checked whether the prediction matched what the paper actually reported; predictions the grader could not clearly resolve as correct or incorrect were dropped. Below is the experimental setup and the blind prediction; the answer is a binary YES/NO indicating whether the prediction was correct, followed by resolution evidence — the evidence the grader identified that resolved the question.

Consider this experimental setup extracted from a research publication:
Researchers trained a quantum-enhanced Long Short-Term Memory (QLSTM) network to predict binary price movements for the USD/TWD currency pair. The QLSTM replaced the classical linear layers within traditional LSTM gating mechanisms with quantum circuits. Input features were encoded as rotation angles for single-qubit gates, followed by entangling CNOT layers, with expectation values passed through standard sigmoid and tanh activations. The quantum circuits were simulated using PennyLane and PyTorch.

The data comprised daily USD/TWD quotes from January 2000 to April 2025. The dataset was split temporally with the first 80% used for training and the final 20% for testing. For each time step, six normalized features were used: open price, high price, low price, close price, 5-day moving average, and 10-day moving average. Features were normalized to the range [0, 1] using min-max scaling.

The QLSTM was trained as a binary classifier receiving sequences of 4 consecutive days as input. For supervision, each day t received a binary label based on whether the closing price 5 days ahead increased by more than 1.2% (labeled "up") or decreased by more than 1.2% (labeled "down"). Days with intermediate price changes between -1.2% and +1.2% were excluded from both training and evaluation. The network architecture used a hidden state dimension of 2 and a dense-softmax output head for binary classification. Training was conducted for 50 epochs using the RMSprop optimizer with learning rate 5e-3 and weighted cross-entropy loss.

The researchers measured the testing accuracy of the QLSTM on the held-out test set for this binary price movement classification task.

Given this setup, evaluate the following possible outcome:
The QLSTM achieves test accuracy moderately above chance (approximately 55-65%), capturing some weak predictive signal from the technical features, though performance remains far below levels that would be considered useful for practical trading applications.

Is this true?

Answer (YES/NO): NO